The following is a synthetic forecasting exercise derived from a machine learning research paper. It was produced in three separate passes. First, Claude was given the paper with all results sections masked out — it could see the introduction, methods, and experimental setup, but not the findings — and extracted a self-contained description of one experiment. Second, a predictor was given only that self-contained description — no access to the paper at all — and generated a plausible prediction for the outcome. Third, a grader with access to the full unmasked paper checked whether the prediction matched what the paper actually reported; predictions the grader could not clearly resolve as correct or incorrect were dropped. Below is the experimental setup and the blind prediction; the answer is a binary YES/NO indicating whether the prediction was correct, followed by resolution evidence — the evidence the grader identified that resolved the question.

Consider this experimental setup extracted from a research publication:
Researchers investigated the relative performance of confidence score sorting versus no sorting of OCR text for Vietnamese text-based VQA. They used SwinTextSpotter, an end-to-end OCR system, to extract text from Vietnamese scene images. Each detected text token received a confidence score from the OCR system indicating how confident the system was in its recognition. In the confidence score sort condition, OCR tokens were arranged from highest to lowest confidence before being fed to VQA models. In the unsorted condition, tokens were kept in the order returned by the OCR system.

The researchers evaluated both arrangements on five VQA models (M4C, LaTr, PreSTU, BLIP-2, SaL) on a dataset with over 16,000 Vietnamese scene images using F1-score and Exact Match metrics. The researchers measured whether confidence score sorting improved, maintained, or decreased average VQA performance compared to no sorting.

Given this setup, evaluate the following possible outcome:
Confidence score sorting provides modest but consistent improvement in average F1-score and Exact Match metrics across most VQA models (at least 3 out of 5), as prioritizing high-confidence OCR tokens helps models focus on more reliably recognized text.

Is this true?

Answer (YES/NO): NO